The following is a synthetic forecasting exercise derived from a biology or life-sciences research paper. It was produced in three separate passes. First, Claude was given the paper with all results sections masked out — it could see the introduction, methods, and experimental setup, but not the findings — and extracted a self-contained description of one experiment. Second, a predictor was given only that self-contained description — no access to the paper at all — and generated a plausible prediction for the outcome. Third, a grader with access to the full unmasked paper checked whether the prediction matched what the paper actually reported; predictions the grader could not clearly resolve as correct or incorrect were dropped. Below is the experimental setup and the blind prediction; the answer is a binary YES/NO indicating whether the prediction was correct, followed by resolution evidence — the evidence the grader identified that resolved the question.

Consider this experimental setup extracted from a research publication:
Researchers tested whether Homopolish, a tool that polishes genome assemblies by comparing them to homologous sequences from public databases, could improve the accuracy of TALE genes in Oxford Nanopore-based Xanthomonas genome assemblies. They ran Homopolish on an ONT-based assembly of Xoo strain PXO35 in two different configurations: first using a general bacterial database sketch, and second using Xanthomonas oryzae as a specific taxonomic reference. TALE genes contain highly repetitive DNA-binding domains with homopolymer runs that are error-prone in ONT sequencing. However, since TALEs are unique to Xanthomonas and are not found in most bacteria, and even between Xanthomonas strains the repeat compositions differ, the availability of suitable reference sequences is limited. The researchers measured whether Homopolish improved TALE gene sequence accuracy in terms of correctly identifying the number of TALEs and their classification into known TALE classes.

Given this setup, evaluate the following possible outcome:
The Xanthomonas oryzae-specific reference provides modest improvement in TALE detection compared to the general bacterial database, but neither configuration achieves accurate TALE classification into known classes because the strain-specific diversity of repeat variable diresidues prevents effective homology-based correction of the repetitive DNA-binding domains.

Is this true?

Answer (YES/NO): NO